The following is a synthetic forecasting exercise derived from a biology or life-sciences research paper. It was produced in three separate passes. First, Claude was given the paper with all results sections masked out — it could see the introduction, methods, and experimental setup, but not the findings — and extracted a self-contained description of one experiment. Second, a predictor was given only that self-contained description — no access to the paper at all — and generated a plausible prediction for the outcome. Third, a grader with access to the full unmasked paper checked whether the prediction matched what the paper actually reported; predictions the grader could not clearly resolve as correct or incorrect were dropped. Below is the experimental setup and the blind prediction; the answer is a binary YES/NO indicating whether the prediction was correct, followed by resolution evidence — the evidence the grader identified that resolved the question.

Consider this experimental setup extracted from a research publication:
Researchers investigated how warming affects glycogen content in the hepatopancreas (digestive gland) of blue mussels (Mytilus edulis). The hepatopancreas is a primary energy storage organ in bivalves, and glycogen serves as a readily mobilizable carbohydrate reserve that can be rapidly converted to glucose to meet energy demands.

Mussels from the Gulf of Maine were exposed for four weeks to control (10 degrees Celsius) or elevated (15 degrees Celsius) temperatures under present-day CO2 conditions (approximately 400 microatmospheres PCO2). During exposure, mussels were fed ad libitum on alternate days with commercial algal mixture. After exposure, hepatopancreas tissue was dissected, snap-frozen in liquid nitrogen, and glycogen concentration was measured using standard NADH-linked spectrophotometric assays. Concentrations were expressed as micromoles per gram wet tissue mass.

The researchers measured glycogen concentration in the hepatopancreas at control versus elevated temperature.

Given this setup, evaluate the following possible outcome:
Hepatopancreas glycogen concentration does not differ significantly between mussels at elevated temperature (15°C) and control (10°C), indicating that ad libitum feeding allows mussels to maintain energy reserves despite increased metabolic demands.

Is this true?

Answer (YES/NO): YES